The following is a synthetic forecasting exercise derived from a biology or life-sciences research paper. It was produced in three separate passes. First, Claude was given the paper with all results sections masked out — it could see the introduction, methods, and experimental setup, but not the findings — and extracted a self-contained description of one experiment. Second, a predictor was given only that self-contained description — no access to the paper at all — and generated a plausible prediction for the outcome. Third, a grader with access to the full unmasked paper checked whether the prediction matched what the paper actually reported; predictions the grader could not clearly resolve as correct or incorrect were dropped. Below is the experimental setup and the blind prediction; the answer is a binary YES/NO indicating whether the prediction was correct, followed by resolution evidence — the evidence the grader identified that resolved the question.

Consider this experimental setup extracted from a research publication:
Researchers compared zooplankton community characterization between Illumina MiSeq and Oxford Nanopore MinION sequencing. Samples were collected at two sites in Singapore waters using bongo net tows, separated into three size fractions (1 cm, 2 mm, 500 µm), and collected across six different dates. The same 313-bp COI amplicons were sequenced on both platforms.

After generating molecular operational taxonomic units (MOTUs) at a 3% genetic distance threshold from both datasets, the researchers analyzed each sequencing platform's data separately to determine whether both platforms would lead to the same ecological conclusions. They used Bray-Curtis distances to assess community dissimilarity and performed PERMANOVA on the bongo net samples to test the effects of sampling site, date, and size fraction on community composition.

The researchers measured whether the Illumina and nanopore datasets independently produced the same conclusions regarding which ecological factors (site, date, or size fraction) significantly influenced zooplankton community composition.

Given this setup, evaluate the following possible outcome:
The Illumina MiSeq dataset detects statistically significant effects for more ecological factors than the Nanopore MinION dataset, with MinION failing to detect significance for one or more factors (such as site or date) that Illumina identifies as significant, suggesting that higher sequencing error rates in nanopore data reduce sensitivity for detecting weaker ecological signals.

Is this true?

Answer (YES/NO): NO